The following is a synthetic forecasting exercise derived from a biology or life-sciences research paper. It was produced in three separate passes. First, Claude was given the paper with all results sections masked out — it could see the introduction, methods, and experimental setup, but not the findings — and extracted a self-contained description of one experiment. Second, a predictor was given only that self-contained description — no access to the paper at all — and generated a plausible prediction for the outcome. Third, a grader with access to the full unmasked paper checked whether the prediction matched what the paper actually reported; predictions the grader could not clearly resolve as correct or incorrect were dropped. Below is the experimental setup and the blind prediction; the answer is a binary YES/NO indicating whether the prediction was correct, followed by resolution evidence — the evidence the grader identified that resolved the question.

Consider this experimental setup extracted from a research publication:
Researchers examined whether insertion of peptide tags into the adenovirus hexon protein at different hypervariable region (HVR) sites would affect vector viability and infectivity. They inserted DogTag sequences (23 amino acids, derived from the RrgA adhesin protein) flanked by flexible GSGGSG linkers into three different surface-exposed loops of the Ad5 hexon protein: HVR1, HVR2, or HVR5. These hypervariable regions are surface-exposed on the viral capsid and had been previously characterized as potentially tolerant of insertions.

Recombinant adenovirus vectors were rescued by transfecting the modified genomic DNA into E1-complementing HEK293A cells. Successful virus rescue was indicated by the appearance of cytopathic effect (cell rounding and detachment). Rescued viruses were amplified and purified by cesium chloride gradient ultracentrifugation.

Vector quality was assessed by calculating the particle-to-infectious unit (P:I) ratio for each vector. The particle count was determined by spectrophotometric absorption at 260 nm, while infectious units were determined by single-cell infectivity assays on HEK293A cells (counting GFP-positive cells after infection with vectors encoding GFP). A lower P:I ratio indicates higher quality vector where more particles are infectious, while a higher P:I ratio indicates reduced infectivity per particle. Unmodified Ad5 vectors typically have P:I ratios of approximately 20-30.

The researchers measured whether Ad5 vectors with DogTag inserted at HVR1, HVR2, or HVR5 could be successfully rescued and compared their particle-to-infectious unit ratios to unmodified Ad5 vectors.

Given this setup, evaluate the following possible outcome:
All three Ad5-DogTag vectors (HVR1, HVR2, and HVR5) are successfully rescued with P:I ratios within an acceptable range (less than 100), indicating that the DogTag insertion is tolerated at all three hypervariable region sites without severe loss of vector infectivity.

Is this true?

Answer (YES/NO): YES